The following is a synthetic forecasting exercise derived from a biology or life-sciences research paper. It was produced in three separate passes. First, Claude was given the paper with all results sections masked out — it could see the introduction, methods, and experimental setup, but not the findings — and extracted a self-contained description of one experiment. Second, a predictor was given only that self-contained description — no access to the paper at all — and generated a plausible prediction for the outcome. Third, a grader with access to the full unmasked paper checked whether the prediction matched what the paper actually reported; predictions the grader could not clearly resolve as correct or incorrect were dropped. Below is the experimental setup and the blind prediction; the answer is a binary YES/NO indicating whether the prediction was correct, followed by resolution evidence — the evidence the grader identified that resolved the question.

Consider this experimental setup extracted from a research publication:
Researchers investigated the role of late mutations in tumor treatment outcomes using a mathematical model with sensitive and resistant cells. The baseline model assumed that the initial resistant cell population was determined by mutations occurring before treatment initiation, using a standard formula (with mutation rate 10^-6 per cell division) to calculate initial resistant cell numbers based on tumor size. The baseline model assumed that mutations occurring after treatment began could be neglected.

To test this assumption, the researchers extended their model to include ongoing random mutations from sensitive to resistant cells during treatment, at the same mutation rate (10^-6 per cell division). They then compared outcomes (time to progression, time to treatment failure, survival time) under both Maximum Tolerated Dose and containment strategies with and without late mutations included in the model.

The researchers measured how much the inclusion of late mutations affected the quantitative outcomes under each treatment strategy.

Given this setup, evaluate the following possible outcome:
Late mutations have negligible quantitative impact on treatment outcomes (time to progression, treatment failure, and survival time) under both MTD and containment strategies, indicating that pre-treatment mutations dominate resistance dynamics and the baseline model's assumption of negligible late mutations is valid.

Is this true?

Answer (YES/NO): YES